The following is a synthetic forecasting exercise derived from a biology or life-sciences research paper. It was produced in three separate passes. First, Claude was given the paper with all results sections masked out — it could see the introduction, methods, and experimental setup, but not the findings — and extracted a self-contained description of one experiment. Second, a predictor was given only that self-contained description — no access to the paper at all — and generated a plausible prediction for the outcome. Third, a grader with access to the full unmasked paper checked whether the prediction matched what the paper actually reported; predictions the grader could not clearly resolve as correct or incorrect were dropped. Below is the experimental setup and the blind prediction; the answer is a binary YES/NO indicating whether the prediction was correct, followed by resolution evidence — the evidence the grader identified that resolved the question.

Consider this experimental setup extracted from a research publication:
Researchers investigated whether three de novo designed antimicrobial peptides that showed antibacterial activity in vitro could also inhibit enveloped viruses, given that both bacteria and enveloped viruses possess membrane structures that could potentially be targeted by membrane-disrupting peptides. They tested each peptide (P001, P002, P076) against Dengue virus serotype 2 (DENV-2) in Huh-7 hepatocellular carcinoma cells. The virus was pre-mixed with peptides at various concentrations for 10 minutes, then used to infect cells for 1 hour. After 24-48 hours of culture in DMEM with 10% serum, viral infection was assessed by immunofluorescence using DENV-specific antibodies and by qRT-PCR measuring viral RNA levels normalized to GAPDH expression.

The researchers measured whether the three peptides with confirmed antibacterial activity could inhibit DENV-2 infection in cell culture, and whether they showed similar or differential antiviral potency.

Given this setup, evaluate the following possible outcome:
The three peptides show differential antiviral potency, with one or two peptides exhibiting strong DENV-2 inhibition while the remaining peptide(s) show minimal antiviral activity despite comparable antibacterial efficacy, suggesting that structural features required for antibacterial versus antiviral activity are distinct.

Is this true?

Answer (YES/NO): YES